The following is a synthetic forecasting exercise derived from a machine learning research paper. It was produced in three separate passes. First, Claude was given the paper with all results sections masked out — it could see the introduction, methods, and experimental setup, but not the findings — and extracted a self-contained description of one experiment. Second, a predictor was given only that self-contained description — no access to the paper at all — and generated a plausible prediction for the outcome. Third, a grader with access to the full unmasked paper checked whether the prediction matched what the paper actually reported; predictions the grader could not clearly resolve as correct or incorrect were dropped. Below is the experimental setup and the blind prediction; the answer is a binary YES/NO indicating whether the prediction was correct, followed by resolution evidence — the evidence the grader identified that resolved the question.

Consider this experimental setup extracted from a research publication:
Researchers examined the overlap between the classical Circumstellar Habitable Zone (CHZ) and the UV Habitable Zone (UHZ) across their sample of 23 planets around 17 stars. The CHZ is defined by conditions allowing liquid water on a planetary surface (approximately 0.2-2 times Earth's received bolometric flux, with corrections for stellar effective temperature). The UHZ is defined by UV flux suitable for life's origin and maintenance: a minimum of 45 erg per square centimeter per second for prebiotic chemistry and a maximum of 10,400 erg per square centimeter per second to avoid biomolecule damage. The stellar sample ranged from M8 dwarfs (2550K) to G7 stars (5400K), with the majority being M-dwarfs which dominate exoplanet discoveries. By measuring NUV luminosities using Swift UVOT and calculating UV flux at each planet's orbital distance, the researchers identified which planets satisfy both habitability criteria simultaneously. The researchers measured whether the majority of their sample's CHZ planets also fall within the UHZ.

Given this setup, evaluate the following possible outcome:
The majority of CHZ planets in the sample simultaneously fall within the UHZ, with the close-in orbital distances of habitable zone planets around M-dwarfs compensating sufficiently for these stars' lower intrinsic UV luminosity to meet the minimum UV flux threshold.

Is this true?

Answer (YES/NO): NO